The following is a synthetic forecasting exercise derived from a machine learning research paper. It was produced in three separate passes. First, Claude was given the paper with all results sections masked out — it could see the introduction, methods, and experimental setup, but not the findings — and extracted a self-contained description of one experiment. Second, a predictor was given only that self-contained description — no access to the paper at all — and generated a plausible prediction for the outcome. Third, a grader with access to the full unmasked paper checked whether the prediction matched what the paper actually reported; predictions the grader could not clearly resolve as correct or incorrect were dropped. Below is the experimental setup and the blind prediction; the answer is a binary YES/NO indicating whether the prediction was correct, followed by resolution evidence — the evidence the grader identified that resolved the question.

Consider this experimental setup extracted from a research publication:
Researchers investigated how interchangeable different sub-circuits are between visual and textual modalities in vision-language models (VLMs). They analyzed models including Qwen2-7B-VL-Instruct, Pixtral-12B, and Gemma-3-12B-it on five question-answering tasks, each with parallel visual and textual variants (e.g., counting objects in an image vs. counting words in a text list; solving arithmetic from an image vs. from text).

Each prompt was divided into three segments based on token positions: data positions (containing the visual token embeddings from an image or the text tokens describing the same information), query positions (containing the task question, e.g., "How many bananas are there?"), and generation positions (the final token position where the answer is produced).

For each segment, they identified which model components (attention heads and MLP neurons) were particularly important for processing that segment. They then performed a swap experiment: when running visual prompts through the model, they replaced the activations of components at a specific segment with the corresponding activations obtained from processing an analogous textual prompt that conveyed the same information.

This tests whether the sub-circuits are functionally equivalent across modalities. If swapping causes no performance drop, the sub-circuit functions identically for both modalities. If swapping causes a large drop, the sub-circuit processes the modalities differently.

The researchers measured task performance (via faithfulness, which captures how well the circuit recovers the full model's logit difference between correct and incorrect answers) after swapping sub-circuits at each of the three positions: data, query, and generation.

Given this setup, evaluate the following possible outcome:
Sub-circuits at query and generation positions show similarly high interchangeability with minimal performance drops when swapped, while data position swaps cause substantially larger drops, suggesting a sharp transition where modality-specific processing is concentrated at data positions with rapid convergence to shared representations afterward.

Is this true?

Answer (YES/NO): YES